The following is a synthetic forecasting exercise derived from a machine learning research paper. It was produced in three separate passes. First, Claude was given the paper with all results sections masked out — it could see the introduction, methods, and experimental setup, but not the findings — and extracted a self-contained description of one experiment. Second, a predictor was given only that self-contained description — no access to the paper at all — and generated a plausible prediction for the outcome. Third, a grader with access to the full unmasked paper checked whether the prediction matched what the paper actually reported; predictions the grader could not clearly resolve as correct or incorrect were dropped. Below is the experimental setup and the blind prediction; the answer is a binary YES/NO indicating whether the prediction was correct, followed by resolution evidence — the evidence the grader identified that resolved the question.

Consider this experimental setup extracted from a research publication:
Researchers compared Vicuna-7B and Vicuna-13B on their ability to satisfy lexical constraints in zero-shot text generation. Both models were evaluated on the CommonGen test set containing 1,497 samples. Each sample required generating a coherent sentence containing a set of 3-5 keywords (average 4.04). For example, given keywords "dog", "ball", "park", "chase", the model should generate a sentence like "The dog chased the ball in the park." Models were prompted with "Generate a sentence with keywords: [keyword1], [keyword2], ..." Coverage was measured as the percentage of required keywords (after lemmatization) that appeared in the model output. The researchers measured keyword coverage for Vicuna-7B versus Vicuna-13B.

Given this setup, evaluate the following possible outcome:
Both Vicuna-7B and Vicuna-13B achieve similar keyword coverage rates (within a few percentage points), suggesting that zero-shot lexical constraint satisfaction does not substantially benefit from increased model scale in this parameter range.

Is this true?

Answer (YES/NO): YES